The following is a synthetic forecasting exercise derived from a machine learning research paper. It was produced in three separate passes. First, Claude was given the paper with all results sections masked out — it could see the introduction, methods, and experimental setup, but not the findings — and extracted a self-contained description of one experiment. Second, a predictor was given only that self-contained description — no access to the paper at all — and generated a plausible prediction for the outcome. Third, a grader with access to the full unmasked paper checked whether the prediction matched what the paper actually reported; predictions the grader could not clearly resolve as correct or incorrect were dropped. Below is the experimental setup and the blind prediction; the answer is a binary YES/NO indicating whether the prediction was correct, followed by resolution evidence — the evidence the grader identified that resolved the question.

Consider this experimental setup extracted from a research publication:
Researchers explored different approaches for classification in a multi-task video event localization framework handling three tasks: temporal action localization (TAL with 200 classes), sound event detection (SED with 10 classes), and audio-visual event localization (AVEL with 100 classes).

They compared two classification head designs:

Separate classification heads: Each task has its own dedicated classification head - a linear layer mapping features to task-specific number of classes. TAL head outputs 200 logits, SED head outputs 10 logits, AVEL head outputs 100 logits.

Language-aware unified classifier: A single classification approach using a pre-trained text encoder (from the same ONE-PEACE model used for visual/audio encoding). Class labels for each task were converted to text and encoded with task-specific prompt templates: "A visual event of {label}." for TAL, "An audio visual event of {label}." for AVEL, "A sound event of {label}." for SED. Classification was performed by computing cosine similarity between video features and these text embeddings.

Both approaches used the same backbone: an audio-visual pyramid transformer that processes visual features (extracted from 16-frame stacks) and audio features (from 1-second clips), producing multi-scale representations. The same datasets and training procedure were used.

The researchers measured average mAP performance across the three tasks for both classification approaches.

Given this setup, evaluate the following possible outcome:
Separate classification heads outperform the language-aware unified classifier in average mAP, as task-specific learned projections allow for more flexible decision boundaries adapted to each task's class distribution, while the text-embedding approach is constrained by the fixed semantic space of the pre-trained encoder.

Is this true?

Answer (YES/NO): NO